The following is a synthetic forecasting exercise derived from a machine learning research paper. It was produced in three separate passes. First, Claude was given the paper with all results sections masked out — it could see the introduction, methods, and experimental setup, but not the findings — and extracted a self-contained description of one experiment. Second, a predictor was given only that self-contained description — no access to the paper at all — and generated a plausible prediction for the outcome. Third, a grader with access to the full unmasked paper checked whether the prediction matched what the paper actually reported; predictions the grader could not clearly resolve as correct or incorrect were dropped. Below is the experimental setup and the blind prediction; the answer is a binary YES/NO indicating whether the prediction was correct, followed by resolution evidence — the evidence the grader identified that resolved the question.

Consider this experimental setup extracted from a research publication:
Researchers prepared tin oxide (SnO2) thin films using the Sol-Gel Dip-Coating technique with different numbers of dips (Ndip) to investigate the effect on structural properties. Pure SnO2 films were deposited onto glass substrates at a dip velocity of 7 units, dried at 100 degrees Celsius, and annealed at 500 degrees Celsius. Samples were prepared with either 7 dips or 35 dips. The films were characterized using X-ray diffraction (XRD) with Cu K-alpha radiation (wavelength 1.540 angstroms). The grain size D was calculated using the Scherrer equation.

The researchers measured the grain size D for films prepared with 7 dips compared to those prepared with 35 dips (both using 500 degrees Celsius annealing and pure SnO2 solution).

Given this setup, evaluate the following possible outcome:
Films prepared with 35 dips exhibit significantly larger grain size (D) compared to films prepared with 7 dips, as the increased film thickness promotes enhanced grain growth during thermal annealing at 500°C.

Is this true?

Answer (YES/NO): NO